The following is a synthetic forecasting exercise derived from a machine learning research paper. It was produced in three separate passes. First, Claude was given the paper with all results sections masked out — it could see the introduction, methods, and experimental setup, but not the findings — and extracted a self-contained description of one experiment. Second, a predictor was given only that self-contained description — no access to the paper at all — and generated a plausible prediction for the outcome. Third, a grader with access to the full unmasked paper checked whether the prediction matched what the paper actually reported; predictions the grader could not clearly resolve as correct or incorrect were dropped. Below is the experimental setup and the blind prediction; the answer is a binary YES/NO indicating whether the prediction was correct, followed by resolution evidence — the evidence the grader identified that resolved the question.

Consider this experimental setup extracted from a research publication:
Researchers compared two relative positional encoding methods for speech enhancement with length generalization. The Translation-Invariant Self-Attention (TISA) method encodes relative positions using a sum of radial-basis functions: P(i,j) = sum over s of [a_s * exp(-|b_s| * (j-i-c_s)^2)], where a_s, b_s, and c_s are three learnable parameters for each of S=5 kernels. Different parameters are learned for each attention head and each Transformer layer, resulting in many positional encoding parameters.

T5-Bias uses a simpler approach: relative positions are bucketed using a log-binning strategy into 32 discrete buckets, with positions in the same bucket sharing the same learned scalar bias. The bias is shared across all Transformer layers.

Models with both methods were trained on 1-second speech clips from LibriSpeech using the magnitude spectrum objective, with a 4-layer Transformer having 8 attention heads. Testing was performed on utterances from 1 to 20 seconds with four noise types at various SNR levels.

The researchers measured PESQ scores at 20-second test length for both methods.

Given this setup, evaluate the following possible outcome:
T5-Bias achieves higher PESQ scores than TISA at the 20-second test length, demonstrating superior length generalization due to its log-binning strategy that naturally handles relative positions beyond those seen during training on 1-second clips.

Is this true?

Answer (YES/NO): NO